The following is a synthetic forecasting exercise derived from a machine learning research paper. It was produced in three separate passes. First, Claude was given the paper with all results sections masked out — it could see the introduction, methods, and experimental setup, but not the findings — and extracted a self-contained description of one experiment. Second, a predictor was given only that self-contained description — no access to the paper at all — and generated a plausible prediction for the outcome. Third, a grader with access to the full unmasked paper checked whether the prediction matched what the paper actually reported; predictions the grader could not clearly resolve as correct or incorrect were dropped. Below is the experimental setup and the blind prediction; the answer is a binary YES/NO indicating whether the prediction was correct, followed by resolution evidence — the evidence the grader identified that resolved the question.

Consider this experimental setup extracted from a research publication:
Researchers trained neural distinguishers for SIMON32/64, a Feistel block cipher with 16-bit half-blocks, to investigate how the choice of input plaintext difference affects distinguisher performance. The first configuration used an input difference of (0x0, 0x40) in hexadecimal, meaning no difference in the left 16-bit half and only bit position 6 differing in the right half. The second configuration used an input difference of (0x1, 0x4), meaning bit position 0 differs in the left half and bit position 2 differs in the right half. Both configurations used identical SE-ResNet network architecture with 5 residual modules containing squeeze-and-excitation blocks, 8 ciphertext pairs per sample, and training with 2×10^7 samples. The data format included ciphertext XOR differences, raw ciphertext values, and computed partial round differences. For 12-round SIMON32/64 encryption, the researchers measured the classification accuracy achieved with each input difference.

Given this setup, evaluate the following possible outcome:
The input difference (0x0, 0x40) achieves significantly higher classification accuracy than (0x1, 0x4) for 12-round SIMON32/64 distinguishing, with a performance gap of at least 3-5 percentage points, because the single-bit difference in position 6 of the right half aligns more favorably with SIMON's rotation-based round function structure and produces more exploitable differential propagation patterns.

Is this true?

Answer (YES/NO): NO